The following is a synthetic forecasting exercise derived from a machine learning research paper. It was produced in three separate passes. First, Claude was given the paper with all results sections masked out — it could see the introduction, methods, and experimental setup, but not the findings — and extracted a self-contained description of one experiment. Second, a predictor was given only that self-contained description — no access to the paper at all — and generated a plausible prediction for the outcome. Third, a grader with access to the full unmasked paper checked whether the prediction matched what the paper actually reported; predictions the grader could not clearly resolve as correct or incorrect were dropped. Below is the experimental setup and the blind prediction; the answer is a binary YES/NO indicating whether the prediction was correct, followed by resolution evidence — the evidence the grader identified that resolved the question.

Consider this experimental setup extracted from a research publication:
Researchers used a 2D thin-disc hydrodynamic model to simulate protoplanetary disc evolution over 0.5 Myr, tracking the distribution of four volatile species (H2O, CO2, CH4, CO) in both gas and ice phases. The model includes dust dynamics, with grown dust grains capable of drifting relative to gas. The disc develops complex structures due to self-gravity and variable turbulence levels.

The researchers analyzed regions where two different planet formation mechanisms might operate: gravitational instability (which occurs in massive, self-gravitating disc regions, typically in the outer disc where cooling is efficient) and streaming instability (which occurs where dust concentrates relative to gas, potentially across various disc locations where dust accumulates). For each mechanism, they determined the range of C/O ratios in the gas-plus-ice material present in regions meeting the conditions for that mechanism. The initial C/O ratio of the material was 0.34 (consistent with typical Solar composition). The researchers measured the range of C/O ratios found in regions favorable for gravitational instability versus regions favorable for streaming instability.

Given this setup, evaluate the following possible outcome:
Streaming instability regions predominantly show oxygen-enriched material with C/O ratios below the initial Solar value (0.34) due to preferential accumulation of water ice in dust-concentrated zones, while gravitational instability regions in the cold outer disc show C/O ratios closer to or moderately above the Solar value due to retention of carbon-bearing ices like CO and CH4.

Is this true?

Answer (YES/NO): NO